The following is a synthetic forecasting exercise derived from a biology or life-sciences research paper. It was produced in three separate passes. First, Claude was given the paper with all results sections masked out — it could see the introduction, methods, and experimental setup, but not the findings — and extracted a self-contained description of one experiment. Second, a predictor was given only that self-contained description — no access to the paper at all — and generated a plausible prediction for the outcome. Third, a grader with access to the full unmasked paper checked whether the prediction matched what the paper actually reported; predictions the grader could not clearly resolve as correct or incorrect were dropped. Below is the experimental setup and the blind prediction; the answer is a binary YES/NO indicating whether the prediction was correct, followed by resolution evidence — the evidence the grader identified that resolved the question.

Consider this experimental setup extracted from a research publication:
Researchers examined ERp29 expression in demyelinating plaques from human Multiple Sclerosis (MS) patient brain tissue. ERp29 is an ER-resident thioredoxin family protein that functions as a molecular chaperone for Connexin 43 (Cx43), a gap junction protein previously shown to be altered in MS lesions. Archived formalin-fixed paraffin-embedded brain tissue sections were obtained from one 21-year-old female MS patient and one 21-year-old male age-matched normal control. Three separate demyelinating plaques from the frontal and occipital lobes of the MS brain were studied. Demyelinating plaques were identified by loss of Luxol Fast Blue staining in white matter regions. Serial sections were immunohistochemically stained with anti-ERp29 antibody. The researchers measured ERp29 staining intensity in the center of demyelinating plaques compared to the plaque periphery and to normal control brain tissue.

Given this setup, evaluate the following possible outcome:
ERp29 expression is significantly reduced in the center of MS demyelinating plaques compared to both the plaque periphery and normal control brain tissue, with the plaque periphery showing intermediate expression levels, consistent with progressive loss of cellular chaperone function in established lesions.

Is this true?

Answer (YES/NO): NO